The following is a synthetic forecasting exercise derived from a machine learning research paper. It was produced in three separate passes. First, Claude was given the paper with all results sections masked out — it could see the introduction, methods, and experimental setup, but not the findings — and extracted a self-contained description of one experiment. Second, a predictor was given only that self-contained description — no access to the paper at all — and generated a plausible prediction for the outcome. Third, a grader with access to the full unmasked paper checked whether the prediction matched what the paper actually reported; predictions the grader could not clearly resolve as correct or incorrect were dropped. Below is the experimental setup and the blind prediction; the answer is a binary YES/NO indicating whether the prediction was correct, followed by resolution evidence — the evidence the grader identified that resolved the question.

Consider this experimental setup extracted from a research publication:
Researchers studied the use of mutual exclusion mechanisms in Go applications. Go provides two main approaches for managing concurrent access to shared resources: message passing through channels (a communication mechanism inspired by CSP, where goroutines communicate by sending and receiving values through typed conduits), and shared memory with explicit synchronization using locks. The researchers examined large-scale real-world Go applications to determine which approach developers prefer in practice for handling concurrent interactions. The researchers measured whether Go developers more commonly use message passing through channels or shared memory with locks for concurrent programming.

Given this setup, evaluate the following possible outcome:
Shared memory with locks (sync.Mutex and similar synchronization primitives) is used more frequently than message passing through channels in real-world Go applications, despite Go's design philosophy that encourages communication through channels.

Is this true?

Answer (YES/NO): YES